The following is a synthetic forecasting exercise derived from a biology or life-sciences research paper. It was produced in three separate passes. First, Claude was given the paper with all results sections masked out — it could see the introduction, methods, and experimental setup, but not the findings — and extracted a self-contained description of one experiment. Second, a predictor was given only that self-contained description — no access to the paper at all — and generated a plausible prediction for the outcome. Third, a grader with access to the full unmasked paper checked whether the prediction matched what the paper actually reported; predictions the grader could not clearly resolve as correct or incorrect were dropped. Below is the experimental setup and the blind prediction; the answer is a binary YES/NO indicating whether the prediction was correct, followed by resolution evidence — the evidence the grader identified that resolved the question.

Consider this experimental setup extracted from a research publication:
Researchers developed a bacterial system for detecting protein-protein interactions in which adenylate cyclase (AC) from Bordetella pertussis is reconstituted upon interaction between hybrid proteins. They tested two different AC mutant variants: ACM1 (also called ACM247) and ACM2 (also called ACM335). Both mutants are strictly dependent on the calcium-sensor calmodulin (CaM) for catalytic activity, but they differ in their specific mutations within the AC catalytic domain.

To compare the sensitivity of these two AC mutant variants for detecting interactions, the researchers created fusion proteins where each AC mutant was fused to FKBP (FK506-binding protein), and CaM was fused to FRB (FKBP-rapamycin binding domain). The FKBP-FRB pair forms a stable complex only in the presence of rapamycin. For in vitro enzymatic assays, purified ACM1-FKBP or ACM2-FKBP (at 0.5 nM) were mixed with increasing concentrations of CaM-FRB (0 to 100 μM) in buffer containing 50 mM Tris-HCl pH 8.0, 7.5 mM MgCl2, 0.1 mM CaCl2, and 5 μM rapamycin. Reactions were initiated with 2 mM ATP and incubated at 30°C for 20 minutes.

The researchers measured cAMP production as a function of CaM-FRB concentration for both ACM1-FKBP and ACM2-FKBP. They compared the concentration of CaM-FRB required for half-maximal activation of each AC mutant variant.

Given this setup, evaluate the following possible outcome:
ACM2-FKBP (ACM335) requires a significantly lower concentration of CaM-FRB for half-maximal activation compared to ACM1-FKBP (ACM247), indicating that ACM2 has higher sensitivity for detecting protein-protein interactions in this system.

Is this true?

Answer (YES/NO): NO